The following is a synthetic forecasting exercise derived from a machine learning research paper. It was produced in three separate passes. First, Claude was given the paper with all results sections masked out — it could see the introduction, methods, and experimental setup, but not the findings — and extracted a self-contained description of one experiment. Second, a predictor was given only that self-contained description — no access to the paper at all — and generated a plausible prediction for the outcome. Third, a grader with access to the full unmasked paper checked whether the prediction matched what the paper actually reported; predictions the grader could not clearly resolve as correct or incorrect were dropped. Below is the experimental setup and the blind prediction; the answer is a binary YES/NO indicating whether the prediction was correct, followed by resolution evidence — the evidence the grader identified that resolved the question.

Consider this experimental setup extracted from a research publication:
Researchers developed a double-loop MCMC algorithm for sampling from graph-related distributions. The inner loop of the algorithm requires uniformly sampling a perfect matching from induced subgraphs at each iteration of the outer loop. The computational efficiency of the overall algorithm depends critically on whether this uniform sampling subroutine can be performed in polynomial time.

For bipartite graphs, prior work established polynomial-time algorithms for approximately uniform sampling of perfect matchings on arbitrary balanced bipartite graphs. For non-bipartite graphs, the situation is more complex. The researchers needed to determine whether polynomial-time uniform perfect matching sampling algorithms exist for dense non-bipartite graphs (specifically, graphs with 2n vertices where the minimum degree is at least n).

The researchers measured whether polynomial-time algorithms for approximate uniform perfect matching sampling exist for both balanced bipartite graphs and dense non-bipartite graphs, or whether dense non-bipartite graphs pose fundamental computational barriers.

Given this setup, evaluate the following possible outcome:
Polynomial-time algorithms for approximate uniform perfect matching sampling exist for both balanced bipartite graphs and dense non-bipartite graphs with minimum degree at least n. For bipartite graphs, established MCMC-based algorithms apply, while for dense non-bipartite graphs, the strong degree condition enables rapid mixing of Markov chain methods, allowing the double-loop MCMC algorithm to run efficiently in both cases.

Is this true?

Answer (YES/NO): YES